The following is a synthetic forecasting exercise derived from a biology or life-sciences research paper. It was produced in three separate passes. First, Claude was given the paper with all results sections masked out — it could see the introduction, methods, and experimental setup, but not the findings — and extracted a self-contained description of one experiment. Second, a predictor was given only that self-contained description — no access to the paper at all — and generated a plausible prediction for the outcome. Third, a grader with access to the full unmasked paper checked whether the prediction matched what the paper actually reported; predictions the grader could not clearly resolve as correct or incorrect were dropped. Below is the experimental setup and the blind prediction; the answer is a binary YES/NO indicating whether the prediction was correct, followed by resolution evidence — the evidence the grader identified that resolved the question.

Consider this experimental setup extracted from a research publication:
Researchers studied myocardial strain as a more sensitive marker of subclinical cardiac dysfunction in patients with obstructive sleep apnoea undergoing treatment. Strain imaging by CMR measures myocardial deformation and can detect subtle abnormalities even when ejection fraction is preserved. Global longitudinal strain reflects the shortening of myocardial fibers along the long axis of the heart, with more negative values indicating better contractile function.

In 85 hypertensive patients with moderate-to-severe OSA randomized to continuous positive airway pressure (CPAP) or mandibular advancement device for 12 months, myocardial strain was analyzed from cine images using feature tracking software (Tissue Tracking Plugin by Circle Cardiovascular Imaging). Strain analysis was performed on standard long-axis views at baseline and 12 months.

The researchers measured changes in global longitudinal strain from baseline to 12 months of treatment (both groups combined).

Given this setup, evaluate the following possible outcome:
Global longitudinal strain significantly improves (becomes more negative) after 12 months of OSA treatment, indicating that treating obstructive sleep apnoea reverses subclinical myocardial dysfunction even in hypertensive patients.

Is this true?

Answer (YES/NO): NO